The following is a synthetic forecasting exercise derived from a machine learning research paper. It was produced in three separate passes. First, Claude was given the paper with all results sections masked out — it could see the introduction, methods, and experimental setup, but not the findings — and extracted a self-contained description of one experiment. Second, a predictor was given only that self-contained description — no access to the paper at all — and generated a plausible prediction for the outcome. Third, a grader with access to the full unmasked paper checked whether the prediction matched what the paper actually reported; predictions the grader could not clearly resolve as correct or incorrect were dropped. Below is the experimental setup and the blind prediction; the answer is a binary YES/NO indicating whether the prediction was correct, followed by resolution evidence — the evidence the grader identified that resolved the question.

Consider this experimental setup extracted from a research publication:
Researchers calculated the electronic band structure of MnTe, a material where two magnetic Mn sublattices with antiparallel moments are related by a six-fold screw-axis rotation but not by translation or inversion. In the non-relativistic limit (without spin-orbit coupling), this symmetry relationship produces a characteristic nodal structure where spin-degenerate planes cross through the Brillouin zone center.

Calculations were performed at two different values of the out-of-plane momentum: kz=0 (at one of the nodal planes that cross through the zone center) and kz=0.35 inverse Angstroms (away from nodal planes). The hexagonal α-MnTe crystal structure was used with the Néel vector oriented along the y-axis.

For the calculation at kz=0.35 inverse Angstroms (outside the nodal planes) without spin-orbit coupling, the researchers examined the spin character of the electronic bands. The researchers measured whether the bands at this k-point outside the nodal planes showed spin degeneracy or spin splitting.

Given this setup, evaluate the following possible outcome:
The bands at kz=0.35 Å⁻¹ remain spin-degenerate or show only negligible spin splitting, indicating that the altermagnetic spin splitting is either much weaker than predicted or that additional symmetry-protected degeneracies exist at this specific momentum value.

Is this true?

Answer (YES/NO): NO